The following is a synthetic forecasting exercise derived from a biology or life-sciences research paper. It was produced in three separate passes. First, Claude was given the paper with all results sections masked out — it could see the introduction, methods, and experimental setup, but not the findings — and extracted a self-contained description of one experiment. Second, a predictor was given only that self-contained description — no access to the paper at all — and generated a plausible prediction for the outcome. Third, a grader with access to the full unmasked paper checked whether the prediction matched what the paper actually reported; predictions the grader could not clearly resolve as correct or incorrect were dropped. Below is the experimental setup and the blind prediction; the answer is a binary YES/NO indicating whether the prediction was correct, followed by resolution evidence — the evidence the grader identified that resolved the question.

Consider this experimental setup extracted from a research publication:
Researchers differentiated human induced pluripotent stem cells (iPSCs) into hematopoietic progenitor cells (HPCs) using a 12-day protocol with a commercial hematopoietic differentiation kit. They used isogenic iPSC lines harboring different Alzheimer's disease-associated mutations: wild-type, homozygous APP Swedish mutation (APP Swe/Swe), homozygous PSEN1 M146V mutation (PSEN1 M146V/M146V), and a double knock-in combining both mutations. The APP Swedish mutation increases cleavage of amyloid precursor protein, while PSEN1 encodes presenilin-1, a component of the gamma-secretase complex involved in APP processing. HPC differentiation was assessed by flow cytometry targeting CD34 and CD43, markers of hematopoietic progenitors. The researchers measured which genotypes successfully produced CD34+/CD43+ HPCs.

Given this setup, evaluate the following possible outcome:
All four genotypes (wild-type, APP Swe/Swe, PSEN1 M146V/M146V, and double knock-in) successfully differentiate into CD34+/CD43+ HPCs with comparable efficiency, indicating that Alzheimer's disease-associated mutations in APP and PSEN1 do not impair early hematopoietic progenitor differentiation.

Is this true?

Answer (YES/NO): NO